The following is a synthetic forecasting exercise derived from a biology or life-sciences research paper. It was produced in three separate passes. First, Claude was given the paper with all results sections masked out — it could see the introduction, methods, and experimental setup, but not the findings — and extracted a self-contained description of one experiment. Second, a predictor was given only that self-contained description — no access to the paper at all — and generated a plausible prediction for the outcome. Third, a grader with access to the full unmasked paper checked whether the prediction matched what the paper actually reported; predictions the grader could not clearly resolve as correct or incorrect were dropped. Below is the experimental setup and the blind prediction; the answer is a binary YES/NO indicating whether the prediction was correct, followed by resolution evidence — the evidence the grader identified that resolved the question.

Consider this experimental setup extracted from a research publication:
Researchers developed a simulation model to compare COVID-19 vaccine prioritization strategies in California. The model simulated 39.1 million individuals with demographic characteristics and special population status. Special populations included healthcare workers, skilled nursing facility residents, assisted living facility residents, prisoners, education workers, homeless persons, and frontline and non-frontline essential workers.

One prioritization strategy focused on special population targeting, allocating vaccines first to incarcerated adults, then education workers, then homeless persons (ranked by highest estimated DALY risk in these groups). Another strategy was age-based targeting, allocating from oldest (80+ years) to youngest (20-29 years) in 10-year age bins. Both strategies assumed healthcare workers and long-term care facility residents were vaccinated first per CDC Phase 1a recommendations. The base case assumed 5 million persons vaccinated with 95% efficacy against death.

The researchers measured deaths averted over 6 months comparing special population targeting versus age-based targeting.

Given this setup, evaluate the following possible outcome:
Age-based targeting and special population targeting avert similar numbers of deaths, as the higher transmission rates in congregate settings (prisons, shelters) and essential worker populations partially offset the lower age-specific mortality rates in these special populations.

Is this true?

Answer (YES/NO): NO